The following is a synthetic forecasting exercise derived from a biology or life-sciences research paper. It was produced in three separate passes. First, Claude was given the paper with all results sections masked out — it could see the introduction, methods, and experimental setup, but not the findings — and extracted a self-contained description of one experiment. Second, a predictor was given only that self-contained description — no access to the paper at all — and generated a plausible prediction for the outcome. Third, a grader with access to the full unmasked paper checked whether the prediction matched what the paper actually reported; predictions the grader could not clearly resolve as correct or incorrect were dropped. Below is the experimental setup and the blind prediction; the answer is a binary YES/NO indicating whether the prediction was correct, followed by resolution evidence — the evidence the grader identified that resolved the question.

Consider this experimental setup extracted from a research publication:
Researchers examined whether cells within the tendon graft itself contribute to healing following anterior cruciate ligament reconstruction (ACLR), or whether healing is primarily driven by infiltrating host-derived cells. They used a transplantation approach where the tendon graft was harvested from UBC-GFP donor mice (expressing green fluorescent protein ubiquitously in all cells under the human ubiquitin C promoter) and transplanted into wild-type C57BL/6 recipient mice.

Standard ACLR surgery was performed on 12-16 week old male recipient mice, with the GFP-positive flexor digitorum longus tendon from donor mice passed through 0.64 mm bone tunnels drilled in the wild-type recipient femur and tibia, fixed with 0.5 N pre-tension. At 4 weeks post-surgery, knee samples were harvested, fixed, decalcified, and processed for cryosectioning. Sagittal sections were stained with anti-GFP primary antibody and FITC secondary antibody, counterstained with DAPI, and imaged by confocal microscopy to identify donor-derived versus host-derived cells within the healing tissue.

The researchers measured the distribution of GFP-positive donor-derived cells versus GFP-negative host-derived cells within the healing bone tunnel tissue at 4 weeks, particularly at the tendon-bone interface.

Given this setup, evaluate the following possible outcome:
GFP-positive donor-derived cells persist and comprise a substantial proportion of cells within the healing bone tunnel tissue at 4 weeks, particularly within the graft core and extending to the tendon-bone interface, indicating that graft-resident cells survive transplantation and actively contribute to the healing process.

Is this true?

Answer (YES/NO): YES